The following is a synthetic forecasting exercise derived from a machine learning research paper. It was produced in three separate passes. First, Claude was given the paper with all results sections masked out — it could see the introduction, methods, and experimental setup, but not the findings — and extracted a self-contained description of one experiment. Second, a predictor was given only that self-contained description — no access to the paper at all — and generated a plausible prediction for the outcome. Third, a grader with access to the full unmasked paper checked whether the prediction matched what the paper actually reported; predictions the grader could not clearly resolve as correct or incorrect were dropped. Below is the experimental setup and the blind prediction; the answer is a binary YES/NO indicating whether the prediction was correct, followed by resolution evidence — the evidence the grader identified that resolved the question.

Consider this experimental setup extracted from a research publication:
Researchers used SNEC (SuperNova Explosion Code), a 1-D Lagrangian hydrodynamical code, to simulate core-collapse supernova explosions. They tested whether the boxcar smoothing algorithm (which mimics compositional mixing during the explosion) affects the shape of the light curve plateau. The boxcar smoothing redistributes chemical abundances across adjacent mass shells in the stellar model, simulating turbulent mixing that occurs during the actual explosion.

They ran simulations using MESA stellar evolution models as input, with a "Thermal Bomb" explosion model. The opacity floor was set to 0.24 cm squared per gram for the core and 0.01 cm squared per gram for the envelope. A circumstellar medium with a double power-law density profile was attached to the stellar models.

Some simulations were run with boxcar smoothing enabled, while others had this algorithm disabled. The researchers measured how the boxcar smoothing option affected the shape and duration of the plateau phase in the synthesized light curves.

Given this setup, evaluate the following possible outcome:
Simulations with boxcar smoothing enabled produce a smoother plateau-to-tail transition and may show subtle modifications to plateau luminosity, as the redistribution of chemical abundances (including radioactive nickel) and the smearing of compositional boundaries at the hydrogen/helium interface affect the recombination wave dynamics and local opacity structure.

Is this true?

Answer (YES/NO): YES